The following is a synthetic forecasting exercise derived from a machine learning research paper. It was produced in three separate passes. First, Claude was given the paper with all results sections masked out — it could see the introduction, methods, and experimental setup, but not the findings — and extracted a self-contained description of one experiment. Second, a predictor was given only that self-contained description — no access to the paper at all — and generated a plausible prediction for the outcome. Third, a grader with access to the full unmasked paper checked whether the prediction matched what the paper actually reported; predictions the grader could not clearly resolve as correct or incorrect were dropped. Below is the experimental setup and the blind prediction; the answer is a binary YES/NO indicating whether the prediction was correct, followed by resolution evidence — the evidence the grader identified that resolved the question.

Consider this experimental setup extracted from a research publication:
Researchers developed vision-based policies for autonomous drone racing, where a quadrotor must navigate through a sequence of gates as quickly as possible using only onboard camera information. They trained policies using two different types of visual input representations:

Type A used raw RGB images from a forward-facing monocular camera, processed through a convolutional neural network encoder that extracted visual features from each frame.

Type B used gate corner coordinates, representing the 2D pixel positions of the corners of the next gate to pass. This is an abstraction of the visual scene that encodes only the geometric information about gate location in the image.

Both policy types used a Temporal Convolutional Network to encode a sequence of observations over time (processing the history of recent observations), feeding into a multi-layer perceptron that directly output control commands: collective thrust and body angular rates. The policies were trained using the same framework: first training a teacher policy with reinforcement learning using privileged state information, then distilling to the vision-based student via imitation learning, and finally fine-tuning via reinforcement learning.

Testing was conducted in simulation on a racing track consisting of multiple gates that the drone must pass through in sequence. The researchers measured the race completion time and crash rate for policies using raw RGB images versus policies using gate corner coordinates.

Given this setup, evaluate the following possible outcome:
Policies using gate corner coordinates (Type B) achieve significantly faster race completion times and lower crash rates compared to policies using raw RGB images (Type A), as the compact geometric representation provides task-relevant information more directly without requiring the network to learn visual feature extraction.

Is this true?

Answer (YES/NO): NO